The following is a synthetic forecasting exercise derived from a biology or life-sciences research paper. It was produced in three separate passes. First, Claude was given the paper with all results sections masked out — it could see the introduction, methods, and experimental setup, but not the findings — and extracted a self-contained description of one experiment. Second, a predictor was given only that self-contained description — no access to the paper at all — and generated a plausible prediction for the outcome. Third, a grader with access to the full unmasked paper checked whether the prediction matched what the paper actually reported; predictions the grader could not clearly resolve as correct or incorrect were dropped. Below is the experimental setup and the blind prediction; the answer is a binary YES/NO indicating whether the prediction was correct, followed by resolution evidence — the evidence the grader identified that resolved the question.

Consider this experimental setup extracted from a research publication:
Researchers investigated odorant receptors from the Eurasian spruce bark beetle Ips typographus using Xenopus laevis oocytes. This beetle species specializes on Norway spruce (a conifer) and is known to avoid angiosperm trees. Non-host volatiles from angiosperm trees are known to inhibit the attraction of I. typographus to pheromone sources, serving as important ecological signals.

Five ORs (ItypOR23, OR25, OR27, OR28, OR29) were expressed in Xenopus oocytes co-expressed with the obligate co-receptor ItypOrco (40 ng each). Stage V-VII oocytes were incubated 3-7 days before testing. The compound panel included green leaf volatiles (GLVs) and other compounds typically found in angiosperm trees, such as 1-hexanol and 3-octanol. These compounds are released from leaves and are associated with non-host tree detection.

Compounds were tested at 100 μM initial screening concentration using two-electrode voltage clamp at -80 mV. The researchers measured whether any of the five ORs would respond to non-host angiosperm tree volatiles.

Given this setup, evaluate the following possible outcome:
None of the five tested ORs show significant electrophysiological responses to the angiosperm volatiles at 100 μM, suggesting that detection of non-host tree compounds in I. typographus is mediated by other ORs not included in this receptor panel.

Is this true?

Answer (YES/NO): NO